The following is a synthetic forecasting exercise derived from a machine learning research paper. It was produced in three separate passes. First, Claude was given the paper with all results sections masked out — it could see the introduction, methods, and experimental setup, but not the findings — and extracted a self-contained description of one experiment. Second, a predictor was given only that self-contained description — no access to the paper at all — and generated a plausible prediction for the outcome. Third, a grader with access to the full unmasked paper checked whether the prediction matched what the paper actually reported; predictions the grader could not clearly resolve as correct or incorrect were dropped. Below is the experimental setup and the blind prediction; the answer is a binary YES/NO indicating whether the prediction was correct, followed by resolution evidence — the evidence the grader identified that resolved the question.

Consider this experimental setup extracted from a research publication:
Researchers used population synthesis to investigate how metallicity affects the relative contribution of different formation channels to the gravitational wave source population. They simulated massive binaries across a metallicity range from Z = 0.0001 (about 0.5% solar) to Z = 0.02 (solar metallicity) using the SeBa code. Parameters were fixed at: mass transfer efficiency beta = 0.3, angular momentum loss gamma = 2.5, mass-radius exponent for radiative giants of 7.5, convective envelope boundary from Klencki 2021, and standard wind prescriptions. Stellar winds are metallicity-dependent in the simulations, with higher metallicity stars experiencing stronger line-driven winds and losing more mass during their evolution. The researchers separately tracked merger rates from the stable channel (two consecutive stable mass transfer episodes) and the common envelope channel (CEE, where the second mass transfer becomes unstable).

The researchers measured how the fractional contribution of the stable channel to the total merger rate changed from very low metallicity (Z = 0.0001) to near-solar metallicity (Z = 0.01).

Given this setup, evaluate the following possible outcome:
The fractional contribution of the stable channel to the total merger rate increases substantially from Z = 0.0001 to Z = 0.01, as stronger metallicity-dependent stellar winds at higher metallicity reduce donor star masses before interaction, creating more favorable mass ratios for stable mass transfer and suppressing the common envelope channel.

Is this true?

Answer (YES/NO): NO